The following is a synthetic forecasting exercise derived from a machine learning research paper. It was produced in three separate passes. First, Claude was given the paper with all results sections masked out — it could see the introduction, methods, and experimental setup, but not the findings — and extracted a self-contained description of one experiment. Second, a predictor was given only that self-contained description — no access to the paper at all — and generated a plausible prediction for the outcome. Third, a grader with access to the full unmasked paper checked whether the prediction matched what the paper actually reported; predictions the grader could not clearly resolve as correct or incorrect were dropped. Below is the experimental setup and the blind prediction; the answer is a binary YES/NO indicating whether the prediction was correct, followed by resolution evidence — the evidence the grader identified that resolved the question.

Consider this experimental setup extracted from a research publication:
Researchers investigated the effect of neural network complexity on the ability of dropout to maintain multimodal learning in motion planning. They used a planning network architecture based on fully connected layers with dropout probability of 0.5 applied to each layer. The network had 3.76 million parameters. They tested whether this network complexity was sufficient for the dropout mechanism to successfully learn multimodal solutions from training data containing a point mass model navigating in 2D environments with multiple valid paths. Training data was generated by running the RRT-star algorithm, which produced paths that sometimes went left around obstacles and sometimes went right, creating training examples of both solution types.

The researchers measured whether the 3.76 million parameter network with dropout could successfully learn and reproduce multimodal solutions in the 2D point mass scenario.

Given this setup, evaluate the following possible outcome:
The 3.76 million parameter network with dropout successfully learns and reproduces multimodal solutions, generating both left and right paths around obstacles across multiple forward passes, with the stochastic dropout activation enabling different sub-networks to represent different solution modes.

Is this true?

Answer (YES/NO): NO